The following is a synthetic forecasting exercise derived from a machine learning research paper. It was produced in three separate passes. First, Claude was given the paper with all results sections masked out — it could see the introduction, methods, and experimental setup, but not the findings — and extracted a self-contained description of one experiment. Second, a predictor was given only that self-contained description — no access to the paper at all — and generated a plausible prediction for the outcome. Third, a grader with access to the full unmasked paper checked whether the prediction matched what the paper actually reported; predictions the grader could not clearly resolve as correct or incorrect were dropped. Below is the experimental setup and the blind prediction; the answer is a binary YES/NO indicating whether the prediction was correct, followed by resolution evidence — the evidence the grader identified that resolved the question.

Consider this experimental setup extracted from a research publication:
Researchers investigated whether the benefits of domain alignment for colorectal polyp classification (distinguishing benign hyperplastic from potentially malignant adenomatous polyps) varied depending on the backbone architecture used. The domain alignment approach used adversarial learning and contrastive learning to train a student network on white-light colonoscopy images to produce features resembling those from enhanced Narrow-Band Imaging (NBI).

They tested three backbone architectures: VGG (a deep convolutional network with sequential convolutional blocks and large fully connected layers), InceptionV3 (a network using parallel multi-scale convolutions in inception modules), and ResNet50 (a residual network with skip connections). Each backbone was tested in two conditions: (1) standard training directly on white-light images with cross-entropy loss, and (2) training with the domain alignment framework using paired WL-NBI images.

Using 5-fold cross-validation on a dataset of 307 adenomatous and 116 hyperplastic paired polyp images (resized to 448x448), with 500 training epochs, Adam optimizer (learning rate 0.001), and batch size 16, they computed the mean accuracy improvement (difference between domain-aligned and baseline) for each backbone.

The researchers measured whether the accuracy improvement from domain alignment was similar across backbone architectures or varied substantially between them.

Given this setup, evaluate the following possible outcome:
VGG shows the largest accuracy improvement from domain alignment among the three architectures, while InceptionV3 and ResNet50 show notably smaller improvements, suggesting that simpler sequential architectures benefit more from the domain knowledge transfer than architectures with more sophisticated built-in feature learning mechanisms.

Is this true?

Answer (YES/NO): NO